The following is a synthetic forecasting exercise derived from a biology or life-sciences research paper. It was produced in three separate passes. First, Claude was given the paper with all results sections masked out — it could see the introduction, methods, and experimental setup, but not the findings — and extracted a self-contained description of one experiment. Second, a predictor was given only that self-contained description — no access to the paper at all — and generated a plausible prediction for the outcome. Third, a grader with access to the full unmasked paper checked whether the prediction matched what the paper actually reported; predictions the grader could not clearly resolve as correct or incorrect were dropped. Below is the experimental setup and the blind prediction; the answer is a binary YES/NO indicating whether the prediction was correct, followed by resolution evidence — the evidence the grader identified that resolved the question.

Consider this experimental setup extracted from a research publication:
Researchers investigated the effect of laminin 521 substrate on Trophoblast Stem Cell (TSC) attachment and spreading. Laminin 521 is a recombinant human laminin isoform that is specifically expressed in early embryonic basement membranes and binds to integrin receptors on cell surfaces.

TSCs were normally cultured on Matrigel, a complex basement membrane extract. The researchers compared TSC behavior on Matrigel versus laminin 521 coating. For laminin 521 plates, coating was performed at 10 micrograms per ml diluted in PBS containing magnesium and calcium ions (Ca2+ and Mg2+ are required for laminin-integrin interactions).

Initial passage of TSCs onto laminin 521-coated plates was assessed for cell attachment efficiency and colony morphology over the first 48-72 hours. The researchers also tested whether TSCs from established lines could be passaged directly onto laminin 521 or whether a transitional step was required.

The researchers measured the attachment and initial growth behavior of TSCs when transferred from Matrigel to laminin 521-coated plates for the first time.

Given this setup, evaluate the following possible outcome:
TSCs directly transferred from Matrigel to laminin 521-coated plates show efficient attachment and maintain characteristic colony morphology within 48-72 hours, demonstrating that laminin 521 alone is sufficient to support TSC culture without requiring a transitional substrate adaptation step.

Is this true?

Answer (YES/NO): NO